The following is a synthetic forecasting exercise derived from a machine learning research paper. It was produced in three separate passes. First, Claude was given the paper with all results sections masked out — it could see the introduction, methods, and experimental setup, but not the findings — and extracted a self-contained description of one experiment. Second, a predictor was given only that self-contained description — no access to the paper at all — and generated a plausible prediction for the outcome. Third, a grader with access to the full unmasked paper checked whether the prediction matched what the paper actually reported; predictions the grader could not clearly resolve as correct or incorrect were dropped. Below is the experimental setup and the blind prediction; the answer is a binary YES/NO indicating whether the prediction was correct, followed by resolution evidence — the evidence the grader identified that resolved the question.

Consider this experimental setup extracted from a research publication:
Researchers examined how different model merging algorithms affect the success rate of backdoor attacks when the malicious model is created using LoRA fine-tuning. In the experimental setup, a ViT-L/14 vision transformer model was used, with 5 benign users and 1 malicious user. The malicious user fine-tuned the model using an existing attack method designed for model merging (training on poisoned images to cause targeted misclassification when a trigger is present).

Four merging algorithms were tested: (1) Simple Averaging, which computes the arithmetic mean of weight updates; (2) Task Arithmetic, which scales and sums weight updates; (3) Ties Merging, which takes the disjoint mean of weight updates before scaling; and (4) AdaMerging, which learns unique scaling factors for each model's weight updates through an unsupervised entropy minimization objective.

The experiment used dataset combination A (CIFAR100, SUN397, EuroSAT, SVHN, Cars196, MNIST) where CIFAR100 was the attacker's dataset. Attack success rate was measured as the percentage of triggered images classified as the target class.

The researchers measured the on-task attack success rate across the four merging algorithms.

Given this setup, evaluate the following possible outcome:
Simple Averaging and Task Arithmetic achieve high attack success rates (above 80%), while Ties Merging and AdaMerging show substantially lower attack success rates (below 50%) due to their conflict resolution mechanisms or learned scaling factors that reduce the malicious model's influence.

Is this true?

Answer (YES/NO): NO